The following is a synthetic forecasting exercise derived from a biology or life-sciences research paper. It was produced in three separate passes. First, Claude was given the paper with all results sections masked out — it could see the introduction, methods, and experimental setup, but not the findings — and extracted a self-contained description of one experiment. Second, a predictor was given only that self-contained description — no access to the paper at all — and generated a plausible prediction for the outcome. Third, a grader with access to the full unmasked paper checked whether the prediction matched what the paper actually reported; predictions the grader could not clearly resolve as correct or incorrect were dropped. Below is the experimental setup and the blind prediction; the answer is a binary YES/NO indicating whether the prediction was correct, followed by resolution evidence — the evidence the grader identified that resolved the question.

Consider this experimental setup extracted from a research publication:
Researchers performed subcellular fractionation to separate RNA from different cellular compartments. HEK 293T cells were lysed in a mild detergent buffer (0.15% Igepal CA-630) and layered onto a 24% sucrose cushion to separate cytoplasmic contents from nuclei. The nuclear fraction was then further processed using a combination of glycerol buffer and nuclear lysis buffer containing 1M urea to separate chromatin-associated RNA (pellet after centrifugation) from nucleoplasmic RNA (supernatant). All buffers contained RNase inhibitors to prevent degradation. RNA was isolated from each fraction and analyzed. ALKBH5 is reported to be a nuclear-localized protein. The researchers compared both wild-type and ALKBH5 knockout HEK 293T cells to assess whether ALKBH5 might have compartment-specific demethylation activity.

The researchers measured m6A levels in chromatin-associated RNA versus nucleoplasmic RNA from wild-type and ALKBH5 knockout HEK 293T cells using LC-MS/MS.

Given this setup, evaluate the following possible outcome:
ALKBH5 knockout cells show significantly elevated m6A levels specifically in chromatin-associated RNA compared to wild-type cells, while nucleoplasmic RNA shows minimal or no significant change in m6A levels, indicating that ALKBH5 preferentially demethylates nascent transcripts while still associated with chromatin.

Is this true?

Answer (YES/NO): NO